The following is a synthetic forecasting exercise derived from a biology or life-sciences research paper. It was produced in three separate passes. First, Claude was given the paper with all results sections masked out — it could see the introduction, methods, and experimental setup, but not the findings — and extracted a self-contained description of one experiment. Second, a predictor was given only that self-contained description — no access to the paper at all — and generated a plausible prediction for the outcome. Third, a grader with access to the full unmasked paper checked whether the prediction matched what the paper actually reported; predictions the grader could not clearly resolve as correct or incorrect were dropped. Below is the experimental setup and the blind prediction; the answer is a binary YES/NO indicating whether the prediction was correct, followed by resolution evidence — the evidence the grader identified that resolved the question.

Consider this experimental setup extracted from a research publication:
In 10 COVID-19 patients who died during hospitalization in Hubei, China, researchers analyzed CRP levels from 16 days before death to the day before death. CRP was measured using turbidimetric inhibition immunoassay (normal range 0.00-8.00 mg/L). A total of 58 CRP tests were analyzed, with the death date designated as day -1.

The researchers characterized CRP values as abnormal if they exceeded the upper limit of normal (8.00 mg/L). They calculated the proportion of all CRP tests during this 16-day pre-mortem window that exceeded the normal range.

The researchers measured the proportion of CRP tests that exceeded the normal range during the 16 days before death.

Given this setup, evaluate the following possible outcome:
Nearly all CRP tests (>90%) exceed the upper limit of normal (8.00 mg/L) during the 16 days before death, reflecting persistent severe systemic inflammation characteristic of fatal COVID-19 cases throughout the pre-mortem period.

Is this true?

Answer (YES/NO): YES